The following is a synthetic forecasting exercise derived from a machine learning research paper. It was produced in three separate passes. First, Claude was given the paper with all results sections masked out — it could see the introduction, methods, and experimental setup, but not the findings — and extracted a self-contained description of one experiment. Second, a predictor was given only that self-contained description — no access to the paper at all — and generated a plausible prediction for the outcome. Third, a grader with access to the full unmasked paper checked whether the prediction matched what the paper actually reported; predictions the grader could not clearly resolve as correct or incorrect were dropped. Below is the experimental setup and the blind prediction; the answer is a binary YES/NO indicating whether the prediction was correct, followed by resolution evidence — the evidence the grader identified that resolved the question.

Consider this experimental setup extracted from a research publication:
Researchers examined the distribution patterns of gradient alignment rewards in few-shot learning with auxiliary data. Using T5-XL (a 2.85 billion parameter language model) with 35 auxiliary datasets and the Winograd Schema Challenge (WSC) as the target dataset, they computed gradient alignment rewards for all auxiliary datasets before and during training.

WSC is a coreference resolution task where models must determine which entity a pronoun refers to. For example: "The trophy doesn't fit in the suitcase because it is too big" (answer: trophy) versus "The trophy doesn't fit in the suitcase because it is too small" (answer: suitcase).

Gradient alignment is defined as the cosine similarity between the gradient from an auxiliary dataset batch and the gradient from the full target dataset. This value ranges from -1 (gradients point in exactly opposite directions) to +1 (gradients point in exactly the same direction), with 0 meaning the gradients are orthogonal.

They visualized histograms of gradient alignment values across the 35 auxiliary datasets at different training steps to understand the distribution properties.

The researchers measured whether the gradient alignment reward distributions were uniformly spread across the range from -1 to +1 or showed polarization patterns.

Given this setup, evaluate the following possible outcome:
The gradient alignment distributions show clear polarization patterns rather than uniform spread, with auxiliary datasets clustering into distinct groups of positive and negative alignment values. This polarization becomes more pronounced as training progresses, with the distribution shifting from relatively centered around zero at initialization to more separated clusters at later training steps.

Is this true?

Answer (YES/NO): NO